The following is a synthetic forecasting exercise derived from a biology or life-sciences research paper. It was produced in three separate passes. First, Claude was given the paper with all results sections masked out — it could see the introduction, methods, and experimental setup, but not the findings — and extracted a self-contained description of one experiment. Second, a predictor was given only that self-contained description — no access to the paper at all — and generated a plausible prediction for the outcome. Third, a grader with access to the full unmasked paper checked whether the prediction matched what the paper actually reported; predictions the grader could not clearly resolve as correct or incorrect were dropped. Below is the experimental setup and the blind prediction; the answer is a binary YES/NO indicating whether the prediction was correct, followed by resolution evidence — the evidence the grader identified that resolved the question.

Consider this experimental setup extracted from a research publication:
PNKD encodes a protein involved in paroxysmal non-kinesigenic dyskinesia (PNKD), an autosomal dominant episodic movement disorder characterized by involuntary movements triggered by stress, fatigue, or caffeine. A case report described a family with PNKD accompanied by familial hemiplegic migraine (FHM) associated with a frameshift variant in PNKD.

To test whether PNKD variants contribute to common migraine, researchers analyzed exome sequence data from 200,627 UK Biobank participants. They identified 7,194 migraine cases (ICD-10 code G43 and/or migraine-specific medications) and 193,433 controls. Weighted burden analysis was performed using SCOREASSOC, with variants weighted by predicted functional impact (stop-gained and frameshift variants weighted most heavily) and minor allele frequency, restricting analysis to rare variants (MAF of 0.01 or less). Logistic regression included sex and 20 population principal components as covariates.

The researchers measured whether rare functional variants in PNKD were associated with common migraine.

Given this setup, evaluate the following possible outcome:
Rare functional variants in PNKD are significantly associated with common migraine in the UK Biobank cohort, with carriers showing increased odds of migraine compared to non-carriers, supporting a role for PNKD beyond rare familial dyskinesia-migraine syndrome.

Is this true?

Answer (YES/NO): NO